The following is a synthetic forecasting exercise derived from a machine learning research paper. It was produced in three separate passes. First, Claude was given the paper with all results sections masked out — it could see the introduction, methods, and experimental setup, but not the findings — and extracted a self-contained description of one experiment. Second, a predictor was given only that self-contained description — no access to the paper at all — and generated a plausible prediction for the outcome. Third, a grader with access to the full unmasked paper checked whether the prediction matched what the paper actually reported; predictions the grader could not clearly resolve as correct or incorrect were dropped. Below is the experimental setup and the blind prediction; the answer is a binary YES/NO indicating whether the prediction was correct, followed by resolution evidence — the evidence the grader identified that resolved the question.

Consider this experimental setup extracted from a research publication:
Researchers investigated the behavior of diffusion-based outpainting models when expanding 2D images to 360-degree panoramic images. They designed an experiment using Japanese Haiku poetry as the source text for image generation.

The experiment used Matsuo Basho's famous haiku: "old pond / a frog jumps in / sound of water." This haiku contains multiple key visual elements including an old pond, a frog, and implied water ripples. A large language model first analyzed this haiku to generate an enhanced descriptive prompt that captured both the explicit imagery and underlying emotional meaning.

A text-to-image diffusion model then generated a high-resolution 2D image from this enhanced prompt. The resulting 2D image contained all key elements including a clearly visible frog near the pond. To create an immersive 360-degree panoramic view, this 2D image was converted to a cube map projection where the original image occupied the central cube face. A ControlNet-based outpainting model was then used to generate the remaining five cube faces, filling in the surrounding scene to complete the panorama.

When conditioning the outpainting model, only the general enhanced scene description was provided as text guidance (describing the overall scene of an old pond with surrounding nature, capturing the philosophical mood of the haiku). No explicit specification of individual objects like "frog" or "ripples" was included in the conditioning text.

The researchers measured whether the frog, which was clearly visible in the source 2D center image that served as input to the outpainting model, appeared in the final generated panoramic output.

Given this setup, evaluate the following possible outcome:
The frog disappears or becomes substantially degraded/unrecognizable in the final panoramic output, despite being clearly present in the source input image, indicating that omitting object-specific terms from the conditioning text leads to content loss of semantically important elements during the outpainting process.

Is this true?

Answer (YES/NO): YES